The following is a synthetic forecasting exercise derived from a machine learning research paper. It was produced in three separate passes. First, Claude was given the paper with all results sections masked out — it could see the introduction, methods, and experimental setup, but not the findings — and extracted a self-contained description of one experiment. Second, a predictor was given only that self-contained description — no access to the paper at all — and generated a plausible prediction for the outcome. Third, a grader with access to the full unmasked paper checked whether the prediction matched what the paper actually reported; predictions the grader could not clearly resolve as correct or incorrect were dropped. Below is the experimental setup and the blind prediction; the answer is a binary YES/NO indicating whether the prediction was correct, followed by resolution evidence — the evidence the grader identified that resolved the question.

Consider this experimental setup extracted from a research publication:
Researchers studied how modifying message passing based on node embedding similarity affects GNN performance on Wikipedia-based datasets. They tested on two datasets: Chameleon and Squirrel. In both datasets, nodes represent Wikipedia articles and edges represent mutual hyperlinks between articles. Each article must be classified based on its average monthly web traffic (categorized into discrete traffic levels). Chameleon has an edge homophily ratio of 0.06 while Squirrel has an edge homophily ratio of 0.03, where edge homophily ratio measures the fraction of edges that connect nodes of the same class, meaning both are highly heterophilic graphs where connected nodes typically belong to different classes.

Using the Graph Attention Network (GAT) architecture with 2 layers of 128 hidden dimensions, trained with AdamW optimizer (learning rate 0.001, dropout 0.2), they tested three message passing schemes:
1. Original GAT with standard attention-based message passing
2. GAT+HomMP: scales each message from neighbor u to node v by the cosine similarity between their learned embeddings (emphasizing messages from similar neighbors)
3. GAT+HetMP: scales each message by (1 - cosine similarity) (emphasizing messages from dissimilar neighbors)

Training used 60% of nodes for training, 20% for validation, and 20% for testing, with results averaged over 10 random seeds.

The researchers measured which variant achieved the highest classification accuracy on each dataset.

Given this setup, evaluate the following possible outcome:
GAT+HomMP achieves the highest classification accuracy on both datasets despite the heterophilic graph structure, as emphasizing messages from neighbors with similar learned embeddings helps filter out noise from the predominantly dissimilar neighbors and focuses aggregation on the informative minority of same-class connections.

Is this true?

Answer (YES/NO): YES